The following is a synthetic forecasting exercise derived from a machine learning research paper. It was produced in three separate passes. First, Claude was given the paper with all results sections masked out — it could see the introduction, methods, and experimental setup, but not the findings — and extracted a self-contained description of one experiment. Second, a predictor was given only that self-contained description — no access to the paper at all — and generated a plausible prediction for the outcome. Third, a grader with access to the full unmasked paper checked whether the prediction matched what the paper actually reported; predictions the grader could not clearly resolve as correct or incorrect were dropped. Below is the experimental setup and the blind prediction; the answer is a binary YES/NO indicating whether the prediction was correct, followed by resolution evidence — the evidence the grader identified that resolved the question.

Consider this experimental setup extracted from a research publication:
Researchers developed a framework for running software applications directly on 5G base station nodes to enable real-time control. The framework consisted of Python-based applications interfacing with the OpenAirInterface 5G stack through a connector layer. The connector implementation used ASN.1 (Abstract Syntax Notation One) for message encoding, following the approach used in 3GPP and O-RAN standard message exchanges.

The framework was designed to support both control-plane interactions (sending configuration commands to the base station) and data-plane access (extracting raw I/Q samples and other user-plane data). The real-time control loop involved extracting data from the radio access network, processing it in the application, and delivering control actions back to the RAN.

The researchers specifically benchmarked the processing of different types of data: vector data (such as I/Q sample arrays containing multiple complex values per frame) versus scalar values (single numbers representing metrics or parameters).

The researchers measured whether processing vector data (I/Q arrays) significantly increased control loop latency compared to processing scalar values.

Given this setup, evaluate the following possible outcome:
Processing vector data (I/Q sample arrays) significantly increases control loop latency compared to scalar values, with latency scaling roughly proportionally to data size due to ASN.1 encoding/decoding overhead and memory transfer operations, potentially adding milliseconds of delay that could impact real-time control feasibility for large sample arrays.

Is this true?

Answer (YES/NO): NO